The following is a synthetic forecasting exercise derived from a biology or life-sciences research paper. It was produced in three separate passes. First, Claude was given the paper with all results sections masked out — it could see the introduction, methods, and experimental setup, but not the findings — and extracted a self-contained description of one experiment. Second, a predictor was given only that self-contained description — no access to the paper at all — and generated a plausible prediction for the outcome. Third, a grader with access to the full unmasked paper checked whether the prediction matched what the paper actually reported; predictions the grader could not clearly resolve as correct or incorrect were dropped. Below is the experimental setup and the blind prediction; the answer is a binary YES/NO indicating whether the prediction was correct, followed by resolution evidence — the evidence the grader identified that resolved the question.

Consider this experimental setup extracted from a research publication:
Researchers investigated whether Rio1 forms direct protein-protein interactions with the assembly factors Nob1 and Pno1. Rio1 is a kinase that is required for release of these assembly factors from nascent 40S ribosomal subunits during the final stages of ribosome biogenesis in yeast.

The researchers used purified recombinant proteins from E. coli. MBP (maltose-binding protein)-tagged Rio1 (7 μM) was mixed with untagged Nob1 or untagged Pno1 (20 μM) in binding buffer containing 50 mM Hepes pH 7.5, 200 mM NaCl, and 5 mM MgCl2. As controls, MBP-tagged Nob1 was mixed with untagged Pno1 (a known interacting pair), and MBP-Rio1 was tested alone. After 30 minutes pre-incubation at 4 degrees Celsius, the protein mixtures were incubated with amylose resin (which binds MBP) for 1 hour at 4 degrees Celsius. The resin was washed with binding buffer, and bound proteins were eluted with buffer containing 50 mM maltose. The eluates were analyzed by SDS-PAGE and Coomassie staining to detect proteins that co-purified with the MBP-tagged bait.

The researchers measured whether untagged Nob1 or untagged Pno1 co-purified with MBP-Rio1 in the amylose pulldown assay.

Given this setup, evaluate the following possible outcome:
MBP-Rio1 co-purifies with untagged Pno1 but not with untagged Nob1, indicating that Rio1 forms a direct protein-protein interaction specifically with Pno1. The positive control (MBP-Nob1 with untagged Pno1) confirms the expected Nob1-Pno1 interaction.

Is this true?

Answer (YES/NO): NO